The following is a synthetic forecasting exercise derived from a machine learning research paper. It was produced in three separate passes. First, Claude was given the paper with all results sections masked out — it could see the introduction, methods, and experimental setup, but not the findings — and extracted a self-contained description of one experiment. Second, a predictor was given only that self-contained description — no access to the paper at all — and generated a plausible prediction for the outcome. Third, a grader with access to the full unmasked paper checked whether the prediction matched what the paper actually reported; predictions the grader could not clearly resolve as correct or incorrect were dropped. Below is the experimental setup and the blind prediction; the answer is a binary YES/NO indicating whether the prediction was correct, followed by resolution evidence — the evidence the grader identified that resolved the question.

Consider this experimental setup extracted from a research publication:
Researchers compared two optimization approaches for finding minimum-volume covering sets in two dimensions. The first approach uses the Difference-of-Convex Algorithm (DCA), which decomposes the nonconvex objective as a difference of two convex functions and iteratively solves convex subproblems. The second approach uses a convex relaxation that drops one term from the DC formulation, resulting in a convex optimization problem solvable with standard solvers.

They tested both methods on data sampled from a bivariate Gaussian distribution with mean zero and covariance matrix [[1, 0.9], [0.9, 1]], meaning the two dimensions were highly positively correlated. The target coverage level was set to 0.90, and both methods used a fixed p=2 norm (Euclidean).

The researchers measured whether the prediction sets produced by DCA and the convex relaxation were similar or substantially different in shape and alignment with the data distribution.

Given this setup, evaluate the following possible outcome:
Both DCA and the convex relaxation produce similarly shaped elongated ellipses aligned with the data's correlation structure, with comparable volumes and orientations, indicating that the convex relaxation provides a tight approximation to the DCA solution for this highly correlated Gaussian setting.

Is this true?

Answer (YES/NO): YES